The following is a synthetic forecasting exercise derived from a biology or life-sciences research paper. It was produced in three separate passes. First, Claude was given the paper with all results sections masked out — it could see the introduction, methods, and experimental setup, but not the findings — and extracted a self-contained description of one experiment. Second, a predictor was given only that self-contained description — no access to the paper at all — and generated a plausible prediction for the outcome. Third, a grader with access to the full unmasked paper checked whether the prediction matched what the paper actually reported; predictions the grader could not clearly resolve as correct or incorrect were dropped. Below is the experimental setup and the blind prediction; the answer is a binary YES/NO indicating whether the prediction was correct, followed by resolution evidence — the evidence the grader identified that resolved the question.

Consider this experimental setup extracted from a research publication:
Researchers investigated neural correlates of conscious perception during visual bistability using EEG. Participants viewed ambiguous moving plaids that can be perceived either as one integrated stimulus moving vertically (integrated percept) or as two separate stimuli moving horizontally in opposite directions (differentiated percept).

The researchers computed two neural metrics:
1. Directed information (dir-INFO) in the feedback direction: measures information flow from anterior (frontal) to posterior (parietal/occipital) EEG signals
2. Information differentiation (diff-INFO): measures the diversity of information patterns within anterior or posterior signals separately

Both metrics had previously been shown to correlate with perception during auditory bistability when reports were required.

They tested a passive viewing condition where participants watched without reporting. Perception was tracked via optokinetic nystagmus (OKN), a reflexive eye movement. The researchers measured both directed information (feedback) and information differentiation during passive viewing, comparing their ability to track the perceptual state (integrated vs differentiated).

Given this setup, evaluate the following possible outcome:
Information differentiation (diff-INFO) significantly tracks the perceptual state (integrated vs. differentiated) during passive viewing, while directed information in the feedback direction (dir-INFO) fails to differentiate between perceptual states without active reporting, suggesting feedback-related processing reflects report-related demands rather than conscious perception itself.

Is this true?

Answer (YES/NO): NO